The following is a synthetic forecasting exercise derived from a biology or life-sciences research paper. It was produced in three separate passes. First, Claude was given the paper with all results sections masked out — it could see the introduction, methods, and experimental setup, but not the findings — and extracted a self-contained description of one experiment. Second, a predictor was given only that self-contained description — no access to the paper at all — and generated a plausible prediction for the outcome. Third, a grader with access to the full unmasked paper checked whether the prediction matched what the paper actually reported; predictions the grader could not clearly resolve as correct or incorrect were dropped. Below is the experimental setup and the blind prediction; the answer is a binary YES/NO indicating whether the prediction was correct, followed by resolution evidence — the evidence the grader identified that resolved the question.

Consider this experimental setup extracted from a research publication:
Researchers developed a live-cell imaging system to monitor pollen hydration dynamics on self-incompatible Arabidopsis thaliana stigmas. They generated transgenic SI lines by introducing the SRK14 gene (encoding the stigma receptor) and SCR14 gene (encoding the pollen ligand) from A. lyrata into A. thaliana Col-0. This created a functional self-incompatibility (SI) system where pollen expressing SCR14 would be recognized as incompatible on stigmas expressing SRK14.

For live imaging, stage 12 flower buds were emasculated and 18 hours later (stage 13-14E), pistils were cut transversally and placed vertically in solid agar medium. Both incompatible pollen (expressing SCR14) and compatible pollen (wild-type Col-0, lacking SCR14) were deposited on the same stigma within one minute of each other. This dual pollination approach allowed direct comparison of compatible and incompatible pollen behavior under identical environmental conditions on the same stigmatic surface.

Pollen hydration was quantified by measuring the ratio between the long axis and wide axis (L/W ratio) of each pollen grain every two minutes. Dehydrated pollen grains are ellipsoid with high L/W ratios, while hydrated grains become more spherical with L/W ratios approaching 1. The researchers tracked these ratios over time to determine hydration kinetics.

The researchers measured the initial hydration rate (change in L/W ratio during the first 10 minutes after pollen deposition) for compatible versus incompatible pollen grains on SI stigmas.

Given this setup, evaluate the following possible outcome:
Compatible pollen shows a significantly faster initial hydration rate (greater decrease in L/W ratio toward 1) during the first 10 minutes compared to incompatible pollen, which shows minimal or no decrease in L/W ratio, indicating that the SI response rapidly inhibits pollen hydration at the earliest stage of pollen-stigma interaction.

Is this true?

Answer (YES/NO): YES